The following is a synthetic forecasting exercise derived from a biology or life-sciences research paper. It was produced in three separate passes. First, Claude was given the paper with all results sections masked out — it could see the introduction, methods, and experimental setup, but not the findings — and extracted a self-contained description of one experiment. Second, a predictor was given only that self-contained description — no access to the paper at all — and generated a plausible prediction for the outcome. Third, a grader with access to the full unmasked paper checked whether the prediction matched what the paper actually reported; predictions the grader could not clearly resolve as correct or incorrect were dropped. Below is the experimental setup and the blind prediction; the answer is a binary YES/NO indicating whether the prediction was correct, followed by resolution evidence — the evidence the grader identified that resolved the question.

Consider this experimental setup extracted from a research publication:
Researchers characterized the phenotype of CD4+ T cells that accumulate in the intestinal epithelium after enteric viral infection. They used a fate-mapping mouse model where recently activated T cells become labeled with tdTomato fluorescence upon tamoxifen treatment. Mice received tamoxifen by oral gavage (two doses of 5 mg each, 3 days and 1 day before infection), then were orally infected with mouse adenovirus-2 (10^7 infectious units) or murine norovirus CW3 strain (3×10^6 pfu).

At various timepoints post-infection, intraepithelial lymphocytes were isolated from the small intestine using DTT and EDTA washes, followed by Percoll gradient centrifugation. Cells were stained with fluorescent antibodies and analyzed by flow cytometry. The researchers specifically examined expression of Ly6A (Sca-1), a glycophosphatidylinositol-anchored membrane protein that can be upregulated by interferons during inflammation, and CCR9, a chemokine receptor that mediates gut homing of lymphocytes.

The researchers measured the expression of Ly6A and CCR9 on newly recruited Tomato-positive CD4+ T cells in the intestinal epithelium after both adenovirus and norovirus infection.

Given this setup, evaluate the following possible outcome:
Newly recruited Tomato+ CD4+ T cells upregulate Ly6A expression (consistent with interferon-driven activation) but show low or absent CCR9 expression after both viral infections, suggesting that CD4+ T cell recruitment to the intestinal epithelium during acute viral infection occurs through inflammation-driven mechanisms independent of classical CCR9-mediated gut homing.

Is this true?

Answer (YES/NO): NO